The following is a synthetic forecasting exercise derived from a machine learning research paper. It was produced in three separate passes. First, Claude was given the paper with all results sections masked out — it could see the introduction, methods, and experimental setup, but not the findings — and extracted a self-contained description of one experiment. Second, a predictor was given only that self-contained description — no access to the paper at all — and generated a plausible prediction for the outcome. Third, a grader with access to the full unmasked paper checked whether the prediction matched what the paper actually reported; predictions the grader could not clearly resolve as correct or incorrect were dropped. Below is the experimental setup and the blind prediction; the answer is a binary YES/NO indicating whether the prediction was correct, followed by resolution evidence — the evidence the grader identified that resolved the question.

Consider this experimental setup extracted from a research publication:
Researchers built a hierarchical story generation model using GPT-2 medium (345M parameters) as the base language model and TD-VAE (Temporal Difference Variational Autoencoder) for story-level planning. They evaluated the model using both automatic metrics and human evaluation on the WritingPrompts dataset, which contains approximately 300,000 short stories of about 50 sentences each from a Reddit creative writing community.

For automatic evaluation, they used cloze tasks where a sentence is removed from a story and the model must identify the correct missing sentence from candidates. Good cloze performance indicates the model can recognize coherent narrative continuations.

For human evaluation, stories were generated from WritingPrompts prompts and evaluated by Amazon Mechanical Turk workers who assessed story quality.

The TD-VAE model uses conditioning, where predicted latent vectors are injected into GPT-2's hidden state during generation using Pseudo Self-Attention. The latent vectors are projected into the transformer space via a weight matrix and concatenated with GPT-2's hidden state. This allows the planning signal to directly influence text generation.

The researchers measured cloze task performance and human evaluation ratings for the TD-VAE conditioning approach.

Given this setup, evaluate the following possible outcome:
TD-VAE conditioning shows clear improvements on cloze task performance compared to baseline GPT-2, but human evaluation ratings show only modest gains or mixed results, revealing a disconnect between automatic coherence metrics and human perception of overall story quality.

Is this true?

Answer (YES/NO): NO